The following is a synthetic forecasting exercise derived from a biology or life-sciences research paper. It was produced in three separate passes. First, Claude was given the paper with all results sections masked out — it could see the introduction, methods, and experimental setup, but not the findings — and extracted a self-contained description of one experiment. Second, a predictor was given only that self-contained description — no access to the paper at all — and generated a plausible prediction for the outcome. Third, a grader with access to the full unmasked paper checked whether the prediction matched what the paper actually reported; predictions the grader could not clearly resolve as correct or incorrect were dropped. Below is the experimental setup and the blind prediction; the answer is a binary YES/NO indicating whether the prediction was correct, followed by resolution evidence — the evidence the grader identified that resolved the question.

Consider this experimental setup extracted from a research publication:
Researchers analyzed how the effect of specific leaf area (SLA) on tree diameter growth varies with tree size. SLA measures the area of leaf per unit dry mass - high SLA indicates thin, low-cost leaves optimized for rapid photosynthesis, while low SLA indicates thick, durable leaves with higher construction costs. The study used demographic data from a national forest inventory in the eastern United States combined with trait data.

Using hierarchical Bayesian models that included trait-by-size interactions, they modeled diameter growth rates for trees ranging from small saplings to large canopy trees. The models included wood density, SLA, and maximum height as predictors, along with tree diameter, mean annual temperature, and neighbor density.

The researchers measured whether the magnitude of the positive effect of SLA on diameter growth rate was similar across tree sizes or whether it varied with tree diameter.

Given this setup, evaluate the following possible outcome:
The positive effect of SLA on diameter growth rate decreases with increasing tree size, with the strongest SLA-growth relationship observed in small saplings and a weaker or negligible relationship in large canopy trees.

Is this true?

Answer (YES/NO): YES